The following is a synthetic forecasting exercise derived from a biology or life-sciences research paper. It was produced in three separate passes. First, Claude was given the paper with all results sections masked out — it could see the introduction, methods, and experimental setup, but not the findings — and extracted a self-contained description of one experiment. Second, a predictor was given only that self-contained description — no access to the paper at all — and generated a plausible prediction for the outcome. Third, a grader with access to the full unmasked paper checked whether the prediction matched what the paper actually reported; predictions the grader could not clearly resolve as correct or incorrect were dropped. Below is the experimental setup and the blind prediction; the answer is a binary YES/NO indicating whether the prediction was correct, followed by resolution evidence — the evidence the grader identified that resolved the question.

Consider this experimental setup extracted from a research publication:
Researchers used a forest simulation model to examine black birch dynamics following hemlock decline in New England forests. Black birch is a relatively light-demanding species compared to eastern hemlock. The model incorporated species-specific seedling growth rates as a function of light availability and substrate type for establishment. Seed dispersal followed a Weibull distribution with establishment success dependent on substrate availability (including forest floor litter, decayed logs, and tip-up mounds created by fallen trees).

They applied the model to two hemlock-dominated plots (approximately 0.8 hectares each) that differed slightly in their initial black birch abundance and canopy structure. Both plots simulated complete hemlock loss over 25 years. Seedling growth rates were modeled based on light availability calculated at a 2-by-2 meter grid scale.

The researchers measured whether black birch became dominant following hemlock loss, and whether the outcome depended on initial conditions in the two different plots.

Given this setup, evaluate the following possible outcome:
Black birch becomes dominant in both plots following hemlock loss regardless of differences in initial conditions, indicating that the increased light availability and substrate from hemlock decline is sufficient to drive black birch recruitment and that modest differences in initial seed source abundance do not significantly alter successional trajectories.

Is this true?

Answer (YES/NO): NO